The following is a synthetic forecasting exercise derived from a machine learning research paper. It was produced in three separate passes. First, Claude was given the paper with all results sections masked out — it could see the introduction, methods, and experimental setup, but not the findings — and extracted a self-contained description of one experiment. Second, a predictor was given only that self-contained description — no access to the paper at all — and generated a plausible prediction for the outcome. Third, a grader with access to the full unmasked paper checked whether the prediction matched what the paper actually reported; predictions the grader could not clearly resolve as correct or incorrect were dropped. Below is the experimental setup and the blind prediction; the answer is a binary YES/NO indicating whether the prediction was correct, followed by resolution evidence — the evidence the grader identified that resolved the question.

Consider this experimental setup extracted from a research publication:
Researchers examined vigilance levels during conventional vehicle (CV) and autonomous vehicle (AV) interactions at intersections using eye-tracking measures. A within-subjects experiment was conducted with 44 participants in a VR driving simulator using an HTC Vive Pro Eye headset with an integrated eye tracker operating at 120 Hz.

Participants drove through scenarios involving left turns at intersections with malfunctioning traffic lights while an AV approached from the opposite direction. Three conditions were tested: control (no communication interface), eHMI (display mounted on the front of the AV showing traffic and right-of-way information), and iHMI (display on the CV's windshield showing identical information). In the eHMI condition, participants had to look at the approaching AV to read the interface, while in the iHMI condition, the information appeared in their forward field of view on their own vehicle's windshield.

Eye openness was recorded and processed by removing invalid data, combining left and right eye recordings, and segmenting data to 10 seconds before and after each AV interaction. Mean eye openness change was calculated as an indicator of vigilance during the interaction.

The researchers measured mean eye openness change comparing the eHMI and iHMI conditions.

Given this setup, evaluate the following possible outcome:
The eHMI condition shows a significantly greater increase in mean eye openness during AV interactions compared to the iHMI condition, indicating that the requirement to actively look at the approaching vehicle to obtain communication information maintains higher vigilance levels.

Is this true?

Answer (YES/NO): NO